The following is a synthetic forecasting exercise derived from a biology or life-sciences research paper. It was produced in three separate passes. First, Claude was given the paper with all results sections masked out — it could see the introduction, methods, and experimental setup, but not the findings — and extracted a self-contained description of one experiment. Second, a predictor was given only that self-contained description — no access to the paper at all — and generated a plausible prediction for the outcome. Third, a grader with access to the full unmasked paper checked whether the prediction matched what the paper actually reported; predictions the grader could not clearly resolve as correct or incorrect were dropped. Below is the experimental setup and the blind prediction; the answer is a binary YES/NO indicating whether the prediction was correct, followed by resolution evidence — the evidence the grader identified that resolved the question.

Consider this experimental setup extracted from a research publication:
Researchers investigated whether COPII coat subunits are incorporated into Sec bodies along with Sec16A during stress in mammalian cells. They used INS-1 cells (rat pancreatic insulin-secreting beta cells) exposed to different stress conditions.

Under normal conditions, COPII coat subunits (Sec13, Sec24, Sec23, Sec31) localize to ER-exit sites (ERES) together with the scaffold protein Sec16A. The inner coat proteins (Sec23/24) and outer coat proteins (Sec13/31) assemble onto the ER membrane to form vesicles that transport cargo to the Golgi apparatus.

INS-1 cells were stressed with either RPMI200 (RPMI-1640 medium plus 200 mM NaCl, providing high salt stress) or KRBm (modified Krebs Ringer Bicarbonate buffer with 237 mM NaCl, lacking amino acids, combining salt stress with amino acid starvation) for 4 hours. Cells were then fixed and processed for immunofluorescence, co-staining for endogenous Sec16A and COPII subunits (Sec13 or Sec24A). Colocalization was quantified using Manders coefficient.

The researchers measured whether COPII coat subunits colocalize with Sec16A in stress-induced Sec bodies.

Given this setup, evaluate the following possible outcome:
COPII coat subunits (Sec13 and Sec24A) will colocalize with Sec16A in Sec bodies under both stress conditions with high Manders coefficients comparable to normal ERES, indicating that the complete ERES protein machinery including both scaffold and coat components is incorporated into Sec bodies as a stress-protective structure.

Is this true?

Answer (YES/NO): YES